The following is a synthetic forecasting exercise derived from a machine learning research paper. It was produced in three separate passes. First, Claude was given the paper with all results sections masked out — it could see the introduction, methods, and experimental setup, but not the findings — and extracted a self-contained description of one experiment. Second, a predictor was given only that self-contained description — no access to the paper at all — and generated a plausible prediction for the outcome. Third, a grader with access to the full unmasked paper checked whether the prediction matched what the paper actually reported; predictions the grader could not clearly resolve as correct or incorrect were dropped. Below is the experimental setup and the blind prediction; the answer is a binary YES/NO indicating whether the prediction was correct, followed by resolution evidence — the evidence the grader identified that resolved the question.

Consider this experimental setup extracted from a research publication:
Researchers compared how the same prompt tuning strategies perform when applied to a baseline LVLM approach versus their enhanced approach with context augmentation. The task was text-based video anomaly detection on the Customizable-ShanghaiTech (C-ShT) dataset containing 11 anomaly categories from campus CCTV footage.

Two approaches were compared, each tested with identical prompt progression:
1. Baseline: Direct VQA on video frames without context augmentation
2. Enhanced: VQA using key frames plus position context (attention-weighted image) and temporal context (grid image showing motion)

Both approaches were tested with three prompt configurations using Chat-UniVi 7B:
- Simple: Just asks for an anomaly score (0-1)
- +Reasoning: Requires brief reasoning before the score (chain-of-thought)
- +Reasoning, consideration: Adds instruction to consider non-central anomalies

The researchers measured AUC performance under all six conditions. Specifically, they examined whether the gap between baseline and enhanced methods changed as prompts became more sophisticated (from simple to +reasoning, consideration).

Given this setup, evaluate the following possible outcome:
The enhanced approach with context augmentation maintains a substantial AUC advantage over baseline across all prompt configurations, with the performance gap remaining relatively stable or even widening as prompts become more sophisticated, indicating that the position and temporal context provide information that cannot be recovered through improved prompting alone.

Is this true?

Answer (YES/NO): NO